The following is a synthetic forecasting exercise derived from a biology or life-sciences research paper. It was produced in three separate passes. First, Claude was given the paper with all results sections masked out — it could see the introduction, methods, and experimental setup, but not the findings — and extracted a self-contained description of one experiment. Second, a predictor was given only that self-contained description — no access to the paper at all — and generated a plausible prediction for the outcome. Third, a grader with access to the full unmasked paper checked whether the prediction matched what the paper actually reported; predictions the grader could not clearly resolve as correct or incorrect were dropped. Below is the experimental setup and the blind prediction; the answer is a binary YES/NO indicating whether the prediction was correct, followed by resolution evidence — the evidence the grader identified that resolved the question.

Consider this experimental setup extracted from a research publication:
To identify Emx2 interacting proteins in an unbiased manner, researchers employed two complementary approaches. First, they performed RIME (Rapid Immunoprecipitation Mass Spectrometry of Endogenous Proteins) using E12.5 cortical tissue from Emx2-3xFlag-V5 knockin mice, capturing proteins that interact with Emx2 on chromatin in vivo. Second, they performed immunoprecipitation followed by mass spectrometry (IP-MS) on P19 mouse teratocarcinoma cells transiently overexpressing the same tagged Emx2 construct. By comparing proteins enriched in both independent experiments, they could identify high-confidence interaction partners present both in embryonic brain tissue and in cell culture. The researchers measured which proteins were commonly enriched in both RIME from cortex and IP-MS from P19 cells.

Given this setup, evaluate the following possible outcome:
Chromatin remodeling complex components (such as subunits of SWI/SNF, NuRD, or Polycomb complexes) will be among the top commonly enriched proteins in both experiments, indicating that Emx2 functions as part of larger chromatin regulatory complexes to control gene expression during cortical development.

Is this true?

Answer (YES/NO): NO